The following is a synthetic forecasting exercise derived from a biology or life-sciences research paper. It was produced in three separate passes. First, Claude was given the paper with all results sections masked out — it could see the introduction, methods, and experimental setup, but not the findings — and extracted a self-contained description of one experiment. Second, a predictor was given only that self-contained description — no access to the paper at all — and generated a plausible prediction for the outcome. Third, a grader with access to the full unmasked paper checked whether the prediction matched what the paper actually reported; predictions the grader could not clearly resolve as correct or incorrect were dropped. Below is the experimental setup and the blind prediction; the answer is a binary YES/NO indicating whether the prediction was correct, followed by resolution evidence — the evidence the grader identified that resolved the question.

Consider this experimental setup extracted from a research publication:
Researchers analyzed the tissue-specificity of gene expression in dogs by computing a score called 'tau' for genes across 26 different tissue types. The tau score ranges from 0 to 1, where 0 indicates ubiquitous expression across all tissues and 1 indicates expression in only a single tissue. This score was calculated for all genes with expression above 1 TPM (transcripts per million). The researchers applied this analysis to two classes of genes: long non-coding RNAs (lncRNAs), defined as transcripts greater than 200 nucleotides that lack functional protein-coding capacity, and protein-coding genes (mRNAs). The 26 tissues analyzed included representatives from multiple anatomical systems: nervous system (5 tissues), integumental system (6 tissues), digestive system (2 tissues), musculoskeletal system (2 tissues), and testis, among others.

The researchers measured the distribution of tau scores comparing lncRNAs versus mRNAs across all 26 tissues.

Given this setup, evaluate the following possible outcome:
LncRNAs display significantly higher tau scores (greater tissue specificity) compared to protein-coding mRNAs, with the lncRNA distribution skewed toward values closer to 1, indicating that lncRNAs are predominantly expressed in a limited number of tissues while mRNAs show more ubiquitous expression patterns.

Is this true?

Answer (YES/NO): YES